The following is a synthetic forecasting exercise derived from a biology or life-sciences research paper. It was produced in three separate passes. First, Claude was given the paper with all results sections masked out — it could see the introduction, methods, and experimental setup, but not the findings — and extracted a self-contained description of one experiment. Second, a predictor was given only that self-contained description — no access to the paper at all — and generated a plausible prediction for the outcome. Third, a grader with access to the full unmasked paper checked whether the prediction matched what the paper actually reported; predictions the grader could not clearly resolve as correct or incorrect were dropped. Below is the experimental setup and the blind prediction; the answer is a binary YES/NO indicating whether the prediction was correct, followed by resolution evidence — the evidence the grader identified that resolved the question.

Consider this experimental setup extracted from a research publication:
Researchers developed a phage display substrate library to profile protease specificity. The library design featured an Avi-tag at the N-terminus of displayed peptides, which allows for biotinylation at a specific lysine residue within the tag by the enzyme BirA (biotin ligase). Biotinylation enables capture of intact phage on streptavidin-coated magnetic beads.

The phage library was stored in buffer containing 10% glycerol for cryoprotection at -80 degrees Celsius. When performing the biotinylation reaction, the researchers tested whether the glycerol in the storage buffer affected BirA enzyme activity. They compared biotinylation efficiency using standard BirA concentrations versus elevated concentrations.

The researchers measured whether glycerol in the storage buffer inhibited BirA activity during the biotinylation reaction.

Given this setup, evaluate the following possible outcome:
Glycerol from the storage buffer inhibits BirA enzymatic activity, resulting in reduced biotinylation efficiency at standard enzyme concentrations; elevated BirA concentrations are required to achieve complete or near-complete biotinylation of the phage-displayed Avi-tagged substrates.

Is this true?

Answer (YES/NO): YES